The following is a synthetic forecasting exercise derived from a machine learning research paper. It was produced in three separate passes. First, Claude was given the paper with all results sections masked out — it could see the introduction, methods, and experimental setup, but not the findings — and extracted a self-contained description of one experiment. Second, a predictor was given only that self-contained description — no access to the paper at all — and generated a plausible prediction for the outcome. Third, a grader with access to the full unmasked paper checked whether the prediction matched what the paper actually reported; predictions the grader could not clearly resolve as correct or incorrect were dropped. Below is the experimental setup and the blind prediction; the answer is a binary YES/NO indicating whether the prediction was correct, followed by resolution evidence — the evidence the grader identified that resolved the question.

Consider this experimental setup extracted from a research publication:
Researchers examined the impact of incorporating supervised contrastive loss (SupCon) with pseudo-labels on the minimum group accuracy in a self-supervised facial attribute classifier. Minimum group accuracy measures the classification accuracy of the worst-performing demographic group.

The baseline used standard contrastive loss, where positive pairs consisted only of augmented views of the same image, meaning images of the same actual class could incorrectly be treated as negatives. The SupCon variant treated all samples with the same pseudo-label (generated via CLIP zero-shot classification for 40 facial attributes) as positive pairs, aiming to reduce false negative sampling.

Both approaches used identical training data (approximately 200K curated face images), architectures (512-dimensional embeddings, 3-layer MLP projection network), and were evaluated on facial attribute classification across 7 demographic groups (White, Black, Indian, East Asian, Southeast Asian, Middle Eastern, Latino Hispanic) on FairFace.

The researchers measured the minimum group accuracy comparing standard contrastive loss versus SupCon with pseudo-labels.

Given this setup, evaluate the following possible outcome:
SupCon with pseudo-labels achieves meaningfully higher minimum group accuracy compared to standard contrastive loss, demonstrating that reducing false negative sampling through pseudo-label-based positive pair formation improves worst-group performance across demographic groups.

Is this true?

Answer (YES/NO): YES